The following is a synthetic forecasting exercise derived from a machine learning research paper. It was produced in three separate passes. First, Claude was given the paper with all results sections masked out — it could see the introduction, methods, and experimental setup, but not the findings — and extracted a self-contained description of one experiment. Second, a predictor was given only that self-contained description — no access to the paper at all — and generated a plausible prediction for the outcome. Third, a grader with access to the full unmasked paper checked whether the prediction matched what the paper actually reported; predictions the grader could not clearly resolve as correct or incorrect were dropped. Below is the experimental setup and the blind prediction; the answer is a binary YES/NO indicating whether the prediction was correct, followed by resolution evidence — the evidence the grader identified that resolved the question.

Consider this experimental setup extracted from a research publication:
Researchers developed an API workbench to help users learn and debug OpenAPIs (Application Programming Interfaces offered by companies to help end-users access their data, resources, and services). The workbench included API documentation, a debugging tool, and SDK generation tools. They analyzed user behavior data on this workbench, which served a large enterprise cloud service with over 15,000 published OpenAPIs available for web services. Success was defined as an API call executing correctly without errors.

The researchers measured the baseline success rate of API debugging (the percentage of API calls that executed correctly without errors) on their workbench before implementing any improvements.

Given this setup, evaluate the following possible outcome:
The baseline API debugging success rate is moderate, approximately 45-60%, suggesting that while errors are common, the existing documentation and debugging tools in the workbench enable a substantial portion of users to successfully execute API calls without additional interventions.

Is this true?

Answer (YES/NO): NO